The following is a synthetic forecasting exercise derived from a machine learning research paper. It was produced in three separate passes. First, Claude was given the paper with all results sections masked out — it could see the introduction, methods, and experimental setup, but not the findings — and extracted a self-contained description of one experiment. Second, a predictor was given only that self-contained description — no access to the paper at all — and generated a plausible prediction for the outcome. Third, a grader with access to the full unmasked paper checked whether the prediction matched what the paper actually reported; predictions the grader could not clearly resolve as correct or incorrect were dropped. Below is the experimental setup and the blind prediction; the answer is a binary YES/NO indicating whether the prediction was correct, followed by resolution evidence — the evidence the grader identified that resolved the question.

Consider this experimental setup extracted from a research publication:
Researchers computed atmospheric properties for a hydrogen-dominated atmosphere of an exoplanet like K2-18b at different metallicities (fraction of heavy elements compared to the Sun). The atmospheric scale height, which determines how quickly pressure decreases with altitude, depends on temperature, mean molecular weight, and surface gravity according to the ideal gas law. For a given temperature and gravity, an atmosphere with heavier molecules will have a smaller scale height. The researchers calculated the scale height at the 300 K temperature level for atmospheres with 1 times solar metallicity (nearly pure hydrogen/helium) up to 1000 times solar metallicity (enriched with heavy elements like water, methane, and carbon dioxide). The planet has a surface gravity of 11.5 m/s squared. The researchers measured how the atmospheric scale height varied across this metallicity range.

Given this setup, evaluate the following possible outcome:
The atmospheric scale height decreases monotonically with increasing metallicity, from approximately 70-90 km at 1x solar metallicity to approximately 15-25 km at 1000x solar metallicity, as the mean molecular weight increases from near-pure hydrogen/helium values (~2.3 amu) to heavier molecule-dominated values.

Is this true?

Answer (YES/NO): NO